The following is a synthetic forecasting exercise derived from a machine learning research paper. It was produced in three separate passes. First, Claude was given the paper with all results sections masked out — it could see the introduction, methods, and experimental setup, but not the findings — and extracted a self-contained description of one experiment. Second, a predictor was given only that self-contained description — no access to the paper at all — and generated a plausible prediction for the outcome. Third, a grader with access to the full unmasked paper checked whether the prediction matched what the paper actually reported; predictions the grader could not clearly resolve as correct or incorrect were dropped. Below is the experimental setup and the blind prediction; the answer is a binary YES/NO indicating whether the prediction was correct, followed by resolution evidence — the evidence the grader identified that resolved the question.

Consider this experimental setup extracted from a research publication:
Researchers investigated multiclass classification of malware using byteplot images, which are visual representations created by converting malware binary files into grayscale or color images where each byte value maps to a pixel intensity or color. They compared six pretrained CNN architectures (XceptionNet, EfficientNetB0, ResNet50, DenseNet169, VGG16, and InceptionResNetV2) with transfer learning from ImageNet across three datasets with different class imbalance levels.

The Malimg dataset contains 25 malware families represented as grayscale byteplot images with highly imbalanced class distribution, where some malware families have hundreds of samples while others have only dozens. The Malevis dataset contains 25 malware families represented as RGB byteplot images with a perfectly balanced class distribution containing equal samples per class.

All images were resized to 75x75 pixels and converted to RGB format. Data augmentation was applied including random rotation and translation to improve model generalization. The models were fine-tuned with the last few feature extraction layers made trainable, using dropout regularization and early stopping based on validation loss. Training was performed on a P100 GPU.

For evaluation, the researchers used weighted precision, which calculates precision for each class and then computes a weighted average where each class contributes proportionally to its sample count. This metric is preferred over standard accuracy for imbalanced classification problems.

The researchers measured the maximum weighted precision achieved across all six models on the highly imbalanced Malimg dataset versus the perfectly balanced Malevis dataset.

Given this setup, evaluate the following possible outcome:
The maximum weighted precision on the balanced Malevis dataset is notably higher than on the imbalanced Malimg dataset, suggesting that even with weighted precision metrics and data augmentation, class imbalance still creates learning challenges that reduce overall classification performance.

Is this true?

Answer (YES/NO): NO